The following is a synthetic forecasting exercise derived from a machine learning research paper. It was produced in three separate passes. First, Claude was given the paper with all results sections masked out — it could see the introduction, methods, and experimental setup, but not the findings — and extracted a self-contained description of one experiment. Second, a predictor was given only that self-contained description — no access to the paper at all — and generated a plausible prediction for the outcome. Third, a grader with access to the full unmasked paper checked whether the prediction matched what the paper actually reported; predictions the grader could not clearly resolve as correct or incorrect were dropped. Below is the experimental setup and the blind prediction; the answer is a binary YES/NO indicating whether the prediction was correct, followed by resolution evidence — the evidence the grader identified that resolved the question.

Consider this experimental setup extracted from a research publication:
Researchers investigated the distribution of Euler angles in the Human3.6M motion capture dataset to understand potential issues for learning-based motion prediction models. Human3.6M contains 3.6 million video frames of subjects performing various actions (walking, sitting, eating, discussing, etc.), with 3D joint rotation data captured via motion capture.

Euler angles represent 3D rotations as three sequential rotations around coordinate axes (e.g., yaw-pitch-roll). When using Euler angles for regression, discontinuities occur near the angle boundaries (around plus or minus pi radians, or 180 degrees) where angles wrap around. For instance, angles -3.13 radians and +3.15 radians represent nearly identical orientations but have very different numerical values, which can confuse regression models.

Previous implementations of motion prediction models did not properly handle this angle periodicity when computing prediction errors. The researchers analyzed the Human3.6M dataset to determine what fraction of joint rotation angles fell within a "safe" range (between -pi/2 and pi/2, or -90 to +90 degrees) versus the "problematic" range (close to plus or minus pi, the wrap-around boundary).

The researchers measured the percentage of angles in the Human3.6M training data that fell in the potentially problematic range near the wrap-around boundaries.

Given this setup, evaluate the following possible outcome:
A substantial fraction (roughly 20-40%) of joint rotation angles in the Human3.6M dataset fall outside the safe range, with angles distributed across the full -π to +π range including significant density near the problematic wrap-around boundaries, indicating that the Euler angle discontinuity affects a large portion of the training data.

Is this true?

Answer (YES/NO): NO